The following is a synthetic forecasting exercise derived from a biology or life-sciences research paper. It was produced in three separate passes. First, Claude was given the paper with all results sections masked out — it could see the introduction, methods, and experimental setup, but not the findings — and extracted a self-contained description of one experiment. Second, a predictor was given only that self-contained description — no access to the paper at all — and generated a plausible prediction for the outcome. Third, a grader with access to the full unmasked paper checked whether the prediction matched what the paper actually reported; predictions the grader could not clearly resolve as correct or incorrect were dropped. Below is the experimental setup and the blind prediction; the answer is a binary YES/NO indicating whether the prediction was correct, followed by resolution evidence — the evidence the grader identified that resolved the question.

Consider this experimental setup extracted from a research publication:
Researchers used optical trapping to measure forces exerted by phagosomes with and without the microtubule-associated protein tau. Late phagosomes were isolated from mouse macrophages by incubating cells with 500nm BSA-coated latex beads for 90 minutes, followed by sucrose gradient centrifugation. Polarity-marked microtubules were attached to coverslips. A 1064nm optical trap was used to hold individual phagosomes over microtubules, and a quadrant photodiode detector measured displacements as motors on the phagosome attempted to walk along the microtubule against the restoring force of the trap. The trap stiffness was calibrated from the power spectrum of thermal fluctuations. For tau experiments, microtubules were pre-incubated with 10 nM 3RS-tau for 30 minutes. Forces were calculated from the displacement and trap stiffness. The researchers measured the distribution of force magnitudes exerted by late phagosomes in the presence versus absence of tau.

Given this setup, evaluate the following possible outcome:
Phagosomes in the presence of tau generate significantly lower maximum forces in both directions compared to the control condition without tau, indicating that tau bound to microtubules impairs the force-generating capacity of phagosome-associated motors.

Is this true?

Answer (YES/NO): NO